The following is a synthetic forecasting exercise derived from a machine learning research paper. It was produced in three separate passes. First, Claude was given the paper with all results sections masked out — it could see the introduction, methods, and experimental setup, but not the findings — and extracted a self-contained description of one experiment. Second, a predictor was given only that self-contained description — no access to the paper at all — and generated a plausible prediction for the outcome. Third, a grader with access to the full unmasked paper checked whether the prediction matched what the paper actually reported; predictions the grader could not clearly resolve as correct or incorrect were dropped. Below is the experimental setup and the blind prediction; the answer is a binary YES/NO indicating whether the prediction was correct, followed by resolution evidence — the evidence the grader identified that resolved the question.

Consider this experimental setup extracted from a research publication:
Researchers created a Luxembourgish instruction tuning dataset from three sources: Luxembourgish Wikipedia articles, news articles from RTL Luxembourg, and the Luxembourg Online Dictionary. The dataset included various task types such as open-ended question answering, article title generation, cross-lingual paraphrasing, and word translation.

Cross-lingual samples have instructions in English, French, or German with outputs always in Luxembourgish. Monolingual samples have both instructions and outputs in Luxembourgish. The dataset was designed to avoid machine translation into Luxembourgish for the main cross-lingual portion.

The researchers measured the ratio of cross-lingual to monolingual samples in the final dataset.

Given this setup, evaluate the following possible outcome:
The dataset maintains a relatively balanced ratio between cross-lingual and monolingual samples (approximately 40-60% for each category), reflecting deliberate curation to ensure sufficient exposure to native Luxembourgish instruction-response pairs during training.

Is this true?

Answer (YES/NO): NO